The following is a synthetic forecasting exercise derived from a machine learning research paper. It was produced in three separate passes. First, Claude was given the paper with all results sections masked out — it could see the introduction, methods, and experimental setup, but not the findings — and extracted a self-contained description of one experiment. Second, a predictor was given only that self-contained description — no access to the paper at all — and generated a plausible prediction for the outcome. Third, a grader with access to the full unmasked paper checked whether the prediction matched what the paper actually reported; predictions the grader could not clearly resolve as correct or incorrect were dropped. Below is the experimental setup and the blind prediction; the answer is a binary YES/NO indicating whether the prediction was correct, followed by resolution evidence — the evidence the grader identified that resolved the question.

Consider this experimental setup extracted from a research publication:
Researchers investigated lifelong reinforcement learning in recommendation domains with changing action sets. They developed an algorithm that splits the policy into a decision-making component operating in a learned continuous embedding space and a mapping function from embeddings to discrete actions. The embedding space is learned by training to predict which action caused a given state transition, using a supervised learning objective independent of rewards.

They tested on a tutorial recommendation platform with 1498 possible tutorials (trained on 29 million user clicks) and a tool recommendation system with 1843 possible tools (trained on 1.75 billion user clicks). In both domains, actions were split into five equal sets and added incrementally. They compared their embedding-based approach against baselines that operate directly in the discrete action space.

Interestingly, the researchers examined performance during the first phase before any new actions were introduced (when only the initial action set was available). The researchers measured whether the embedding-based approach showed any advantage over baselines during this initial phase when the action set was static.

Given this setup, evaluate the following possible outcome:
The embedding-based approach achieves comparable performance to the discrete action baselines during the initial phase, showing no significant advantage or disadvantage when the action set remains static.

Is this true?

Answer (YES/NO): NO